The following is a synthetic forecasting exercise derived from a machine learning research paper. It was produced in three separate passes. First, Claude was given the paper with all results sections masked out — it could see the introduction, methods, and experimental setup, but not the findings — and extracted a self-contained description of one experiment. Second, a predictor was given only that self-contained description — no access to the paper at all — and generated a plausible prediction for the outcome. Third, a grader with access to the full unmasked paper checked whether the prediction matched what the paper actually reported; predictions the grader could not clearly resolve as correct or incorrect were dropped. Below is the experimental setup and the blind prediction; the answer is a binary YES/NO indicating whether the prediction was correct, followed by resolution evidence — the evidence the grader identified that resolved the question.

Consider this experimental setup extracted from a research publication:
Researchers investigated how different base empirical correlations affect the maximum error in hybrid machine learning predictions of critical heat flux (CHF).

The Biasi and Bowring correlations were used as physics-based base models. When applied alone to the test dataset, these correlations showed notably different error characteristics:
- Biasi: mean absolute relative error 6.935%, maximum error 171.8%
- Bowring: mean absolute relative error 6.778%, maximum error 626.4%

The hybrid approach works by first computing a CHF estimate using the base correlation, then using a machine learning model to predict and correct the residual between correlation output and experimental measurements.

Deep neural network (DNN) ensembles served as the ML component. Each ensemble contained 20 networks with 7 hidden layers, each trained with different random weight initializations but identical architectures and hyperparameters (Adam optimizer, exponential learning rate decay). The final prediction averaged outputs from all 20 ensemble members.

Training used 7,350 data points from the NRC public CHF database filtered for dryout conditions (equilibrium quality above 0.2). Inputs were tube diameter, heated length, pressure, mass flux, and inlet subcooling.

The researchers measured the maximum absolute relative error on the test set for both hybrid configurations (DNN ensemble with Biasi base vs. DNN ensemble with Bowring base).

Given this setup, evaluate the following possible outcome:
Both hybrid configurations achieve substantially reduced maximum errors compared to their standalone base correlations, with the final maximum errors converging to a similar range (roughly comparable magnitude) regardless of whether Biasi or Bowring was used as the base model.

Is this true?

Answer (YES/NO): YES